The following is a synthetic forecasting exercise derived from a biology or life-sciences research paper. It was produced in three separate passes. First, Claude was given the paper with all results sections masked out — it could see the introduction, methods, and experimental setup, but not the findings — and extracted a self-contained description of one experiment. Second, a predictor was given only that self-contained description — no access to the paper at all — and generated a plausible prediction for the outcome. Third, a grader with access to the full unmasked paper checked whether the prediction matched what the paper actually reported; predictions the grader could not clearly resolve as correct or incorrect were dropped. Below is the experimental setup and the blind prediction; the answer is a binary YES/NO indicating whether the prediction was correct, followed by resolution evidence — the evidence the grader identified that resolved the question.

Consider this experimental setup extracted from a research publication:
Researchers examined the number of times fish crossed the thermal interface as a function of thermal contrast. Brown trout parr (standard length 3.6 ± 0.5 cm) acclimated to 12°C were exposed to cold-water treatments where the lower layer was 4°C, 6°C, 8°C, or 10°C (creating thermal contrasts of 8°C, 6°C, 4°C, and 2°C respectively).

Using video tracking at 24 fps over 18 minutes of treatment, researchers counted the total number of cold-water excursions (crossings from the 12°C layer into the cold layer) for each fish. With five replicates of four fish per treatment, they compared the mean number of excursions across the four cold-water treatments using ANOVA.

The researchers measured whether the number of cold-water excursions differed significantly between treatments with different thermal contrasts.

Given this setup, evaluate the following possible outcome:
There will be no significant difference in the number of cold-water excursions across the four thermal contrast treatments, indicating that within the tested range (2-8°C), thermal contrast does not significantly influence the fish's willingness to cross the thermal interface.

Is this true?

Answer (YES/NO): NO